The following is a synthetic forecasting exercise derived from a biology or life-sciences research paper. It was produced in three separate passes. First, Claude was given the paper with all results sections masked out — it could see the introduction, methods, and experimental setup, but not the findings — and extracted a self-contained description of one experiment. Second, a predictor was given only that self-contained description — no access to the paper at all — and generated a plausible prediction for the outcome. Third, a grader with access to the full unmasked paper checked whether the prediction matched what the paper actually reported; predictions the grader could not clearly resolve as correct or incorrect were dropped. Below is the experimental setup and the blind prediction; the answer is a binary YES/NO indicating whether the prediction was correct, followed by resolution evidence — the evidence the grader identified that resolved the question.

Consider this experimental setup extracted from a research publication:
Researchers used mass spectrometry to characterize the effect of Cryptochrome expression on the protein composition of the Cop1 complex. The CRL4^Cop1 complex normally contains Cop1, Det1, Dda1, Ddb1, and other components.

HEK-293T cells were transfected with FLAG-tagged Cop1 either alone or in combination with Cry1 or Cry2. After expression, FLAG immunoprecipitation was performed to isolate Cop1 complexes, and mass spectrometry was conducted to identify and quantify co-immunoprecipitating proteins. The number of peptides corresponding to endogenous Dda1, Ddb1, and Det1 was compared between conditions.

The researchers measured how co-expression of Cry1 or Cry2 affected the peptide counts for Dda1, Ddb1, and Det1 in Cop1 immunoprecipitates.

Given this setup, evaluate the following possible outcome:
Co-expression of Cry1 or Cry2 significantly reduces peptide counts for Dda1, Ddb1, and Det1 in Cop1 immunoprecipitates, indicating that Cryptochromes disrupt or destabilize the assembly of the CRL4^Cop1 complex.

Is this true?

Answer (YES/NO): YES